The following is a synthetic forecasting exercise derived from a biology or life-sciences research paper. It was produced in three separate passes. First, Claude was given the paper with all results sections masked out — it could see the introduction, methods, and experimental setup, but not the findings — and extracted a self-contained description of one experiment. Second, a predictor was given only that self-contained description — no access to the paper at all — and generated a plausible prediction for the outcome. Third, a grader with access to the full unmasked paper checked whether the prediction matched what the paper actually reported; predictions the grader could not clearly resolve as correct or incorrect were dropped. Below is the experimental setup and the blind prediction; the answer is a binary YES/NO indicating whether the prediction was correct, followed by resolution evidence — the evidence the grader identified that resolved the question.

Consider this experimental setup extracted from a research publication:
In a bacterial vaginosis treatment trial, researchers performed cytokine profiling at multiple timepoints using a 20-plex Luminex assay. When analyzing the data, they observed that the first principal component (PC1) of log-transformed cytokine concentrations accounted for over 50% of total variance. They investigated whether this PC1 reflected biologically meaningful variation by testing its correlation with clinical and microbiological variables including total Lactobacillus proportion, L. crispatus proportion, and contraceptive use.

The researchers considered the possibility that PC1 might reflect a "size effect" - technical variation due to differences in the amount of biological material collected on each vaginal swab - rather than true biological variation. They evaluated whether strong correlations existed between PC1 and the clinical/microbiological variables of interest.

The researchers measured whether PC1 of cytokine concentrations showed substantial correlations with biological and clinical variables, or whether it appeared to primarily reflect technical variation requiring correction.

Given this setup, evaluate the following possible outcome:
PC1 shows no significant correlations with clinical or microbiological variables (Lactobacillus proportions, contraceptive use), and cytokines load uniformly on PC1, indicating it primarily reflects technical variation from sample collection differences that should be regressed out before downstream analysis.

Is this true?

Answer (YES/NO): YES